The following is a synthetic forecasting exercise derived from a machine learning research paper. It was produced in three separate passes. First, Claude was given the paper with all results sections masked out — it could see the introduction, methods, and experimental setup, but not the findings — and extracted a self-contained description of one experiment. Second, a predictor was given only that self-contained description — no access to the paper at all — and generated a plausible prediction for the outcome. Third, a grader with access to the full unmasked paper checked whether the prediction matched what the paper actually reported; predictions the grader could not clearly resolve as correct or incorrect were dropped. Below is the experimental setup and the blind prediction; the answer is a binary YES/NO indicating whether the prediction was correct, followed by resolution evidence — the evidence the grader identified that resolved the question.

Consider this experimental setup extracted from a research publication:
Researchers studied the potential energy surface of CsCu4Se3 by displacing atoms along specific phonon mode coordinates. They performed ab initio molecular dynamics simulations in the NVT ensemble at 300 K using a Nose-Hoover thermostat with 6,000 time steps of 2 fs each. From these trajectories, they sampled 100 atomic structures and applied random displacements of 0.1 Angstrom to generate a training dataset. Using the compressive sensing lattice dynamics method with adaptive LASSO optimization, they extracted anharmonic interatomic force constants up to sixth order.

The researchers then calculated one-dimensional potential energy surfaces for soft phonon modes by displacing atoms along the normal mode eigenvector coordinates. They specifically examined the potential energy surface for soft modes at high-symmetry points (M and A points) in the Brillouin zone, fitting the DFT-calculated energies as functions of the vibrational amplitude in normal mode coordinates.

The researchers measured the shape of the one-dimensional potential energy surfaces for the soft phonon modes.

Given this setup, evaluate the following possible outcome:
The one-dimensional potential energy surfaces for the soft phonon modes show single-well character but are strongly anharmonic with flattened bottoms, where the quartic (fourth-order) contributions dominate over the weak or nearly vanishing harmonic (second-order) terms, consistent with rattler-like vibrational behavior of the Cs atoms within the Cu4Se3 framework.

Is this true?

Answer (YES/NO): NO